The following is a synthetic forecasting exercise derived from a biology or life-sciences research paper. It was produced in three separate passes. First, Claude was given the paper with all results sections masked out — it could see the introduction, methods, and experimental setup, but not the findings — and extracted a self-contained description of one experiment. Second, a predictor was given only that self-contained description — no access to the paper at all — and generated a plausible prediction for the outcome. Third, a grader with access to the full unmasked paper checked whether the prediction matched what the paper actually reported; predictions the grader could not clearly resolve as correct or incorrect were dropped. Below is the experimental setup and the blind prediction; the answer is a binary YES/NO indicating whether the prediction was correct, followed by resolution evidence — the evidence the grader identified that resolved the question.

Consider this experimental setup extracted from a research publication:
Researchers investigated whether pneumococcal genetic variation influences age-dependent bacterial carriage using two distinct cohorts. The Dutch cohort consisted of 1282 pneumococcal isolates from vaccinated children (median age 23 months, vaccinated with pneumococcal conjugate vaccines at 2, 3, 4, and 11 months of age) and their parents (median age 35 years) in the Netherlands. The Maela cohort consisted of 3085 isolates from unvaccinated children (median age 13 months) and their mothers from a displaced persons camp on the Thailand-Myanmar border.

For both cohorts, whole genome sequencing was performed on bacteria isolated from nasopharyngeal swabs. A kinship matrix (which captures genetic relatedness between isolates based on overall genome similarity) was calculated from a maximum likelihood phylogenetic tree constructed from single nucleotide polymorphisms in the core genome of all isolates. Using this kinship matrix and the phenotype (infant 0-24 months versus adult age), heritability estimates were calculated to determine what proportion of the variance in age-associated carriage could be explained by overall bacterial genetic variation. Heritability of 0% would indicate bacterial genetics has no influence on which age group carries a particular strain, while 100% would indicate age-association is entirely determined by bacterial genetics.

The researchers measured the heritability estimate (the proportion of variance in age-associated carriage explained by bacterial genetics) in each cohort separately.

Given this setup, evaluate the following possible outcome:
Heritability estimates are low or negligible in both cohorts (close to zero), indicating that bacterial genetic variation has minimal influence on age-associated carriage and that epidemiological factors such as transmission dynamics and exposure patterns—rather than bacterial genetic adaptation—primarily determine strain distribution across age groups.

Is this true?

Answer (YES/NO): NO